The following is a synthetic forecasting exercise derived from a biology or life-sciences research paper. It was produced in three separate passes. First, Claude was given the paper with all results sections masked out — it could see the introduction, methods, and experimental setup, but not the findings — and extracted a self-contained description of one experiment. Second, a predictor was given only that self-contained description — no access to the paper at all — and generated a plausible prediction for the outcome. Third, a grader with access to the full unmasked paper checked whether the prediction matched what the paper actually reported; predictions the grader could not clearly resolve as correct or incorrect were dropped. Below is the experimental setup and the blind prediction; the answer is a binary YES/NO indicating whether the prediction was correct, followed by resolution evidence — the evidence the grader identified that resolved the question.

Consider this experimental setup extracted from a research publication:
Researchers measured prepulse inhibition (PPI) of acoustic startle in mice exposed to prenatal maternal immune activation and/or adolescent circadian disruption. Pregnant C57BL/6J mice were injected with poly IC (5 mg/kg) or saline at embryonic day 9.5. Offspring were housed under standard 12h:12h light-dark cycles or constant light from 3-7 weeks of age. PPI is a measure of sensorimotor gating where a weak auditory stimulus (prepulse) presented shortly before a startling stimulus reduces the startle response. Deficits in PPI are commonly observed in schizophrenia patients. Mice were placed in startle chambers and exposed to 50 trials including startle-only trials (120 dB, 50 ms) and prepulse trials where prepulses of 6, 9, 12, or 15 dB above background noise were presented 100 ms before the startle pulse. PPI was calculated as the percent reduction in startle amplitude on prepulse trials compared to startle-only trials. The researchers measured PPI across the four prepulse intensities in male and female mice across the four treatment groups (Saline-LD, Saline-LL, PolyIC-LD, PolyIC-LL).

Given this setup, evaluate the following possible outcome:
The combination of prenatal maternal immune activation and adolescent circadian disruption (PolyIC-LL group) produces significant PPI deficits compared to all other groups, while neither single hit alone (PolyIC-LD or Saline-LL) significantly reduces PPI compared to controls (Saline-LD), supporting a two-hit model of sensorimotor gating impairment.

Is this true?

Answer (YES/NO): NO